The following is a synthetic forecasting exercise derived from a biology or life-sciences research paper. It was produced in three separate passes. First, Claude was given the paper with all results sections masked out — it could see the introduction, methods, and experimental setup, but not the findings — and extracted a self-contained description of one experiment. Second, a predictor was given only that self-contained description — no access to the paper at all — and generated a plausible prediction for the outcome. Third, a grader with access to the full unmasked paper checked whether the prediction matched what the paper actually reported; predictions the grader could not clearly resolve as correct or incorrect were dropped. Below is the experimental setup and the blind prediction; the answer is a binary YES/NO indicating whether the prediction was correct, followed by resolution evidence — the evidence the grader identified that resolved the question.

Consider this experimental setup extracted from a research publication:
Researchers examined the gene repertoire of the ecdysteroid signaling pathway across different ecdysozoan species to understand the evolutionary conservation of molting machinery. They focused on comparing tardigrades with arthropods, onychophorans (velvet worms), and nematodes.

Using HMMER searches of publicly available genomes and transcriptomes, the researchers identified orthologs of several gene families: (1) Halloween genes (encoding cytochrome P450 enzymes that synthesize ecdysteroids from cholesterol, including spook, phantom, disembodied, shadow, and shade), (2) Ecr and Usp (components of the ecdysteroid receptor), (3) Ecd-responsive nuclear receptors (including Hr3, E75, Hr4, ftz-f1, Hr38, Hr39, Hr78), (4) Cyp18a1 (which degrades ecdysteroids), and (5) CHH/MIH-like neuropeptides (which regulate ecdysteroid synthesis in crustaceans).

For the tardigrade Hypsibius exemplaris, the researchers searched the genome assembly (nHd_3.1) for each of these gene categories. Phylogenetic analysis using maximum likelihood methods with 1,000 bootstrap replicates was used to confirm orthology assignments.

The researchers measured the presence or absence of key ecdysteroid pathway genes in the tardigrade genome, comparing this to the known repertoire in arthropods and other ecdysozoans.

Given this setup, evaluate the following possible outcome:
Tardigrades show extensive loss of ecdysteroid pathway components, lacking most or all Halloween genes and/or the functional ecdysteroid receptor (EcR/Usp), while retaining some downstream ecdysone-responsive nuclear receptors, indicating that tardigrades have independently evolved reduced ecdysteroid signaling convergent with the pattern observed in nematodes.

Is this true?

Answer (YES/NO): NO